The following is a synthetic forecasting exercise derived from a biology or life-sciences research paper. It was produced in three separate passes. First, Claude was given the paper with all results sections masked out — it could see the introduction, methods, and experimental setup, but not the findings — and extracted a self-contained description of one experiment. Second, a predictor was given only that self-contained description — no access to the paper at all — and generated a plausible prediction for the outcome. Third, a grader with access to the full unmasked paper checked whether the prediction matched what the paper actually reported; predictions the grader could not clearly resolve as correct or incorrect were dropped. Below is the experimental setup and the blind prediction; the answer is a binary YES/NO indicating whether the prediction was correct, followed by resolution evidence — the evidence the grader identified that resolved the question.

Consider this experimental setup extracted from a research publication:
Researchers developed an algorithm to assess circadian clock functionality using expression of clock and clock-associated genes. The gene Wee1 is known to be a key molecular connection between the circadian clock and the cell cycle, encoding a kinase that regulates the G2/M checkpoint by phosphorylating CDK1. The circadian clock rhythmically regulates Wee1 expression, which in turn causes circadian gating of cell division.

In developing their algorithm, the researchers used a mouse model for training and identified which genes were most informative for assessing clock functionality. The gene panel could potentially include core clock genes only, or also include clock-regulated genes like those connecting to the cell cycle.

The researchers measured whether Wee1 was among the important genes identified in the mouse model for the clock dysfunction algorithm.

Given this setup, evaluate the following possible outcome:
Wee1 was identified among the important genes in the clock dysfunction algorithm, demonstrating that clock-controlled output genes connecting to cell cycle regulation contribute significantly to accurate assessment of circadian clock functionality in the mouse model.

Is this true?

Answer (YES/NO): YES